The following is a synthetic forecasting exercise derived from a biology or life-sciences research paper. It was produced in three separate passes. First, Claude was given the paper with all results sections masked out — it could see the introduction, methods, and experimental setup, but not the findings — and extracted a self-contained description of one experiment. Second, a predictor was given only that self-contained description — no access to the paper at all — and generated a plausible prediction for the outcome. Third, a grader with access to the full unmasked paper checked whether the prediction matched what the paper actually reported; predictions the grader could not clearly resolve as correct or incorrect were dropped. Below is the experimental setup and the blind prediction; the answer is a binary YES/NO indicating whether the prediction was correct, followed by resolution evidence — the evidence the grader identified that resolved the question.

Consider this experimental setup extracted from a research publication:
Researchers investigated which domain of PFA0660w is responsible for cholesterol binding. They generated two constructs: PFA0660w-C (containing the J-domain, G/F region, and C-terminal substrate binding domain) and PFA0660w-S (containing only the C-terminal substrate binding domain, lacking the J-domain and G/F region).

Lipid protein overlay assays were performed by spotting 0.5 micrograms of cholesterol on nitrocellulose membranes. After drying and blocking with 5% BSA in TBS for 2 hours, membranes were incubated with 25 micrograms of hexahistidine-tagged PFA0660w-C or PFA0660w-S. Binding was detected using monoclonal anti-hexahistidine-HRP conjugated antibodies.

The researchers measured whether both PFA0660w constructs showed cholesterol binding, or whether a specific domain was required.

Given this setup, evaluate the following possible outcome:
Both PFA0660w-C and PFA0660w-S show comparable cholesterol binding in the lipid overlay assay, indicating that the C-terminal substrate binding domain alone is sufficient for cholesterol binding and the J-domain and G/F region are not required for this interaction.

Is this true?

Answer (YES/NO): YES